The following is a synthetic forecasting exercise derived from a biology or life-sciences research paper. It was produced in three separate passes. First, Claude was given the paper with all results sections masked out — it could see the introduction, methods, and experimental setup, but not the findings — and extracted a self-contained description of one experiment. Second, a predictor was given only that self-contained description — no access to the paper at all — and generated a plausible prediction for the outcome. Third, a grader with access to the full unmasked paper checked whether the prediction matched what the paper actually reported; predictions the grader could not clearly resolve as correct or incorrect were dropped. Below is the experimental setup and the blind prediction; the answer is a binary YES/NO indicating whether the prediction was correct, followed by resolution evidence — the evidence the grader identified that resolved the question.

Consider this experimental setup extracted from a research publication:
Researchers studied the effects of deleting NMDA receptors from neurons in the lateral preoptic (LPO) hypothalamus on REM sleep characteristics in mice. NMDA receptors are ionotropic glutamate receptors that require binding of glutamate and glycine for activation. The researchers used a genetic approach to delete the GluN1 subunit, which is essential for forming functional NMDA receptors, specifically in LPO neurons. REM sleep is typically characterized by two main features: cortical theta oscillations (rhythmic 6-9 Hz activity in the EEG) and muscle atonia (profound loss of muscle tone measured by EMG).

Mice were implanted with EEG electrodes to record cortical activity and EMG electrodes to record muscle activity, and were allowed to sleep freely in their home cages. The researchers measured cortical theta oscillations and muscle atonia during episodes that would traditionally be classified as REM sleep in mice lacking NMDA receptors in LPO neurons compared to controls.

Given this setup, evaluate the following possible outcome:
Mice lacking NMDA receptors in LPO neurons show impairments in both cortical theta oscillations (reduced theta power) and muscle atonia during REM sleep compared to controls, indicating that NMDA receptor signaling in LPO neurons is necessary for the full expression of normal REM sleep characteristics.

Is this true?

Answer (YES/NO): NO